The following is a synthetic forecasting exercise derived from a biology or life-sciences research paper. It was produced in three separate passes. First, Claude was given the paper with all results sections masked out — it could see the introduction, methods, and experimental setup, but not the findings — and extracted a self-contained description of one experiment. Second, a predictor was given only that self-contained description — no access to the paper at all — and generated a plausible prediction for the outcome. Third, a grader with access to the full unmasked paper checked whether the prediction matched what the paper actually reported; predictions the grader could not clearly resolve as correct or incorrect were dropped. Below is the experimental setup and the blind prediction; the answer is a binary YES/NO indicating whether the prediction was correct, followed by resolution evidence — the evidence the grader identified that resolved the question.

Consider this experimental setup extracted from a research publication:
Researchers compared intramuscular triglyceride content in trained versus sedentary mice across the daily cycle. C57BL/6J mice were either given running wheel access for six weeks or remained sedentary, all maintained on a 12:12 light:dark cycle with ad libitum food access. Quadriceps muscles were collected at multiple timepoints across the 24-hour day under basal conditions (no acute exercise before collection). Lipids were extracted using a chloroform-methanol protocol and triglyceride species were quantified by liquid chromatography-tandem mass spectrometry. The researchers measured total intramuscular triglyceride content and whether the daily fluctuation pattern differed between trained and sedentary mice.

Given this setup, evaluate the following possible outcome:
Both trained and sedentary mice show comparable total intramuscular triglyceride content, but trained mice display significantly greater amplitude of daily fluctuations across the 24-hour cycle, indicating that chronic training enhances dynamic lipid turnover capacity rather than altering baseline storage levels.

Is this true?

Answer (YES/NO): NO